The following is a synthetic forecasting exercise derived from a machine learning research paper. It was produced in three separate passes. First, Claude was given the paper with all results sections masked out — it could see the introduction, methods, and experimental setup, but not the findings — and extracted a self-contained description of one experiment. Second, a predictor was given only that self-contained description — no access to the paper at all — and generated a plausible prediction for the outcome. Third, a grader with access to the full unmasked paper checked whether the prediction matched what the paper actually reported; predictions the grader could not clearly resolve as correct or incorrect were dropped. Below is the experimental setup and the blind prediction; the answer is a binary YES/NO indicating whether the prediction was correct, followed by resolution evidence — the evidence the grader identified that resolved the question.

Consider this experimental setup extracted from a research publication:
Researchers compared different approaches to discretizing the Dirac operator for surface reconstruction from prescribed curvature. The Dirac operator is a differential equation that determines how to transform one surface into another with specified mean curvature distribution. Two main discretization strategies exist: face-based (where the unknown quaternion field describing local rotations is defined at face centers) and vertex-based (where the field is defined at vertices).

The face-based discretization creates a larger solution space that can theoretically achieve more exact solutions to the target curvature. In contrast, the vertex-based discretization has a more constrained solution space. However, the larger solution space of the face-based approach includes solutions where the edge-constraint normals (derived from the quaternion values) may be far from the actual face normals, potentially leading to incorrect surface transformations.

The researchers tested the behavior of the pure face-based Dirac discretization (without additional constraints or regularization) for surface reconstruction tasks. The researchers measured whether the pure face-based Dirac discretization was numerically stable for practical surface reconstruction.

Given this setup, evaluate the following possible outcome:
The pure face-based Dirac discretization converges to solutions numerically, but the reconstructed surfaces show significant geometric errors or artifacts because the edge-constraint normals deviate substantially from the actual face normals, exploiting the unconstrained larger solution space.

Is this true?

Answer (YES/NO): YES